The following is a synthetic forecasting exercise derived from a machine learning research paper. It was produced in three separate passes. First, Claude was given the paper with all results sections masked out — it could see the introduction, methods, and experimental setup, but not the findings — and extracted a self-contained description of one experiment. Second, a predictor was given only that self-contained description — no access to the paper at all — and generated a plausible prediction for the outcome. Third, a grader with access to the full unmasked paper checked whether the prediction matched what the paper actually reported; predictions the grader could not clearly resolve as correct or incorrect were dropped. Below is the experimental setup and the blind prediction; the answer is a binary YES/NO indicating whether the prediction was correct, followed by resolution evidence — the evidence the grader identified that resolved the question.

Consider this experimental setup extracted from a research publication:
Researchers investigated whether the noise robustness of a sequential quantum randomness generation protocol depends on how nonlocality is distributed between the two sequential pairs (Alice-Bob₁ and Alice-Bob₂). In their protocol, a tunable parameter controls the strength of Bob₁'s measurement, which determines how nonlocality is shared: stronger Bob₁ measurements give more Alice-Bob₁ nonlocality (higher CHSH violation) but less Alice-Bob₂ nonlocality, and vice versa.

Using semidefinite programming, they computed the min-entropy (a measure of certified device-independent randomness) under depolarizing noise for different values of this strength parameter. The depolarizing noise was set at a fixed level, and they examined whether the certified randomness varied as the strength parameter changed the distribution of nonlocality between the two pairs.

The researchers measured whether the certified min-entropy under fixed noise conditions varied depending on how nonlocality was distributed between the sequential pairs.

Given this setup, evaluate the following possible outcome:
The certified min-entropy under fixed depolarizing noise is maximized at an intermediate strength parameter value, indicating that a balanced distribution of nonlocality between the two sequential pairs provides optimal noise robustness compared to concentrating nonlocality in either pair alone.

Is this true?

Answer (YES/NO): YES